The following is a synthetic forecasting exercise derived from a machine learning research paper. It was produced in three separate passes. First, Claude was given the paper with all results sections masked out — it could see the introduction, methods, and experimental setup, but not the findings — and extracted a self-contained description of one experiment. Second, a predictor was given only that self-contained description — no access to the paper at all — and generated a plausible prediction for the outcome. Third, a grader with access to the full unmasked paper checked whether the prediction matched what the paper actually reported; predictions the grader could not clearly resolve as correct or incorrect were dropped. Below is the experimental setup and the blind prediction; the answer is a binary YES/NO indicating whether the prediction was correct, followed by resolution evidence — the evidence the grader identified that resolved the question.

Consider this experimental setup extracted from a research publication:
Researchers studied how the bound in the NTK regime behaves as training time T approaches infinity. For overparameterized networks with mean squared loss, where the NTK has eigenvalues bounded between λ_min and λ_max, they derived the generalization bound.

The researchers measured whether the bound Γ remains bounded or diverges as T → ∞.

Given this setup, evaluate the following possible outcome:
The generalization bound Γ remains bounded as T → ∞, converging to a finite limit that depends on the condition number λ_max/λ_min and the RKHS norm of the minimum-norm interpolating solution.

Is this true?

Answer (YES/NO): NO